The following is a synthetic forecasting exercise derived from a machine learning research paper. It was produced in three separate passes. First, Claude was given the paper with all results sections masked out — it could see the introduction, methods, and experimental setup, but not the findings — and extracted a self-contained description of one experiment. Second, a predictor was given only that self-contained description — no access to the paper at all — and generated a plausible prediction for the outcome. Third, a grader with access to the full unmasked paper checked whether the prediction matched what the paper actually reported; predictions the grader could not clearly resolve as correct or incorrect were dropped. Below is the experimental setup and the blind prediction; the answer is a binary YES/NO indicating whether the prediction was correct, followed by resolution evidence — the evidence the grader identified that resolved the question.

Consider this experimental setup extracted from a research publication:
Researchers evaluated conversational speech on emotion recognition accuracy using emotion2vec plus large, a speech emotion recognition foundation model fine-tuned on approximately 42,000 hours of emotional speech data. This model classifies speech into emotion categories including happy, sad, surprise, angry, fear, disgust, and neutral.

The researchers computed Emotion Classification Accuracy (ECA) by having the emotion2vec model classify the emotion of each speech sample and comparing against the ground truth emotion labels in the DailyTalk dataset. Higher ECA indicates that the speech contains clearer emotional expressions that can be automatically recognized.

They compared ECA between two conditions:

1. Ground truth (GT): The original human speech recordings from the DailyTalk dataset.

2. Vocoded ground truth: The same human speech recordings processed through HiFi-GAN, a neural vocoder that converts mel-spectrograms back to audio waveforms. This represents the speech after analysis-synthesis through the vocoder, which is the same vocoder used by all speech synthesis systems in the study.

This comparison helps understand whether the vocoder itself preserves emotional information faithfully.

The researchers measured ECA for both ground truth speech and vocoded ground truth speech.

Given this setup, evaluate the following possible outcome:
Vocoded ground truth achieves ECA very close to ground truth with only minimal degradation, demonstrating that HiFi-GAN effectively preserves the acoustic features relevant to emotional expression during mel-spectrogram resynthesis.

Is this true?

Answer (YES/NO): NO